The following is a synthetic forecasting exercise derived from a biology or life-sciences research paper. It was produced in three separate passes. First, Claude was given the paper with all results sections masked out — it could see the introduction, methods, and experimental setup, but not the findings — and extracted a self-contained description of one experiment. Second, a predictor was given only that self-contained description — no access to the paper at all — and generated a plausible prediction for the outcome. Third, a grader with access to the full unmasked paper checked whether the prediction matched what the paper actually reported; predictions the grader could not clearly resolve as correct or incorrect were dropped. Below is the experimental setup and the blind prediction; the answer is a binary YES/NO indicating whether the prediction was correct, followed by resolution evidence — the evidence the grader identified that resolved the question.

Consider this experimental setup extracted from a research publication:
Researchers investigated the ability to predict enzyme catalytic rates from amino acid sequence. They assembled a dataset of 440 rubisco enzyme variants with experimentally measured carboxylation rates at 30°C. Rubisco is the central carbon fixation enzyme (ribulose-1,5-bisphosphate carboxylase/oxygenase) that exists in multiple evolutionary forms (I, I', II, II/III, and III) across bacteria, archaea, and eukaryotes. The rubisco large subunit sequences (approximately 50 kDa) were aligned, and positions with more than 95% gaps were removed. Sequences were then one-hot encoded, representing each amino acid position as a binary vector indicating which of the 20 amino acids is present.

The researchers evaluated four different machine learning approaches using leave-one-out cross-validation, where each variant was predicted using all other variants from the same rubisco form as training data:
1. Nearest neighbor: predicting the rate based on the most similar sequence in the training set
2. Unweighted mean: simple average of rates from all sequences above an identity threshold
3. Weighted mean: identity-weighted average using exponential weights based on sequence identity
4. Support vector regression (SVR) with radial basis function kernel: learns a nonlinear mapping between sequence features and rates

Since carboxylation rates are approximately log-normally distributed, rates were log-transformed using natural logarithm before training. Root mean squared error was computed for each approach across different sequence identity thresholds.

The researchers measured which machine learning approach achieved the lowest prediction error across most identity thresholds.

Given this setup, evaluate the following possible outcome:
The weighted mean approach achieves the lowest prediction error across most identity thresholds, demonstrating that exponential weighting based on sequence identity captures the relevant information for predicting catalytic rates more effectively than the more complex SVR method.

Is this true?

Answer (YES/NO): NO